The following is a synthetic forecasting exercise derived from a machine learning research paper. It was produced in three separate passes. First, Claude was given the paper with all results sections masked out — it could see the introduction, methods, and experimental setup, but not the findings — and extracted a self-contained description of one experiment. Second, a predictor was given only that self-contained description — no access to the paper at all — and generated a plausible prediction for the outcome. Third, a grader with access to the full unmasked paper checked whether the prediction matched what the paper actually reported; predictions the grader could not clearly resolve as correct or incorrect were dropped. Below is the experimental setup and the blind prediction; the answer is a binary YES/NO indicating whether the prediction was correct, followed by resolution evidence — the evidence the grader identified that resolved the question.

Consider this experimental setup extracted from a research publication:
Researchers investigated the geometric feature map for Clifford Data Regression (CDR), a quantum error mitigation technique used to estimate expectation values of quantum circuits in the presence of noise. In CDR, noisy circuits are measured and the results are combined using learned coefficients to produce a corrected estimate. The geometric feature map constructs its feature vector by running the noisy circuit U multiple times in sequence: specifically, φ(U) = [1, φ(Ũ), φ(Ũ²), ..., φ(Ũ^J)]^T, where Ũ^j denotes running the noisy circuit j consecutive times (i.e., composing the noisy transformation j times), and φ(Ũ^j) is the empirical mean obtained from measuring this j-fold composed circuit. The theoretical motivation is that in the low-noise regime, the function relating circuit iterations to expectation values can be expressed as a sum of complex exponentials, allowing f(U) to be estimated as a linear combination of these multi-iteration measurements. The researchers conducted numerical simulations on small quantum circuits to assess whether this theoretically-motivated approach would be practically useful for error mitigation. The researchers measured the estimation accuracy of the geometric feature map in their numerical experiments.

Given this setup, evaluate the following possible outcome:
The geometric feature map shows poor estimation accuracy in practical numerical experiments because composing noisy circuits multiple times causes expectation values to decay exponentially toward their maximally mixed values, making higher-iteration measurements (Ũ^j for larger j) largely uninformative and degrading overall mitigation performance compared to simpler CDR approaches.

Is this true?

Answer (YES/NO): NO